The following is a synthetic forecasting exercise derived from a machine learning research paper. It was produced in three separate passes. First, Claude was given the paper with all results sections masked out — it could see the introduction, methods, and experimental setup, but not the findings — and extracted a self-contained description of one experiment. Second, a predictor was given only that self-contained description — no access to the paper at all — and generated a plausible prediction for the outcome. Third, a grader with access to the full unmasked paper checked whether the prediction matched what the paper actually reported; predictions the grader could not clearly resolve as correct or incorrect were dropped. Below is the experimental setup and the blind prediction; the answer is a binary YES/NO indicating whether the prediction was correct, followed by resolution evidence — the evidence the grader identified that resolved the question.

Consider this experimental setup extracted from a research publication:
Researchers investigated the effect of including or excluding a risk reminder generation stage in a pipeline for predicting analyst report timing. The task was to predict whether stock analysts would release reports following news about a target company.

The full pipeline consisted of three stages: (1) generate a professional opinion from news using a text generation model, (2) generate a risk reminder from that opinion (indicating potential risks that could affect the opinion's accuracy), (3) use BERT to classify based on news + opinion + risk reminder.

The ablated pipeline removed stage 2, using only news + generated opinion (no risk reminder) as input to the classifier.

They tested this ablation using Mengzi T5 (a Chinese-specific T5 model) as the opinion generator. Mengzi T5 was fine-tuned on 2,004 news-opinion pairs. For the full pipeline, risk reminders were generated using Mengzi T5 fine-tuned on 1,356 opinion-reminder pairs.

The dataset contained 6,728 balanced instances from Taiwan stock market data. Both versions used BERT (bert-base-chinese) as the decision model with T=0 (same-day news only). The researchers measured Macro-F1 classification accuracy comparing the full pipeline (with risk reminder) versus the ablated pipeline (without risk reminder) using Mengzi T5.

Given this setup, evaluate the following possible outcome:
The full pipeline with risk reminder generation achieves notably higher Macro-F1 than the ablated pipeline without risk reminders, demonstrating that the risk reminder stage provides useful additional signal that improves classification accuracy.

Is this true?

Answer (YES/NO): YES